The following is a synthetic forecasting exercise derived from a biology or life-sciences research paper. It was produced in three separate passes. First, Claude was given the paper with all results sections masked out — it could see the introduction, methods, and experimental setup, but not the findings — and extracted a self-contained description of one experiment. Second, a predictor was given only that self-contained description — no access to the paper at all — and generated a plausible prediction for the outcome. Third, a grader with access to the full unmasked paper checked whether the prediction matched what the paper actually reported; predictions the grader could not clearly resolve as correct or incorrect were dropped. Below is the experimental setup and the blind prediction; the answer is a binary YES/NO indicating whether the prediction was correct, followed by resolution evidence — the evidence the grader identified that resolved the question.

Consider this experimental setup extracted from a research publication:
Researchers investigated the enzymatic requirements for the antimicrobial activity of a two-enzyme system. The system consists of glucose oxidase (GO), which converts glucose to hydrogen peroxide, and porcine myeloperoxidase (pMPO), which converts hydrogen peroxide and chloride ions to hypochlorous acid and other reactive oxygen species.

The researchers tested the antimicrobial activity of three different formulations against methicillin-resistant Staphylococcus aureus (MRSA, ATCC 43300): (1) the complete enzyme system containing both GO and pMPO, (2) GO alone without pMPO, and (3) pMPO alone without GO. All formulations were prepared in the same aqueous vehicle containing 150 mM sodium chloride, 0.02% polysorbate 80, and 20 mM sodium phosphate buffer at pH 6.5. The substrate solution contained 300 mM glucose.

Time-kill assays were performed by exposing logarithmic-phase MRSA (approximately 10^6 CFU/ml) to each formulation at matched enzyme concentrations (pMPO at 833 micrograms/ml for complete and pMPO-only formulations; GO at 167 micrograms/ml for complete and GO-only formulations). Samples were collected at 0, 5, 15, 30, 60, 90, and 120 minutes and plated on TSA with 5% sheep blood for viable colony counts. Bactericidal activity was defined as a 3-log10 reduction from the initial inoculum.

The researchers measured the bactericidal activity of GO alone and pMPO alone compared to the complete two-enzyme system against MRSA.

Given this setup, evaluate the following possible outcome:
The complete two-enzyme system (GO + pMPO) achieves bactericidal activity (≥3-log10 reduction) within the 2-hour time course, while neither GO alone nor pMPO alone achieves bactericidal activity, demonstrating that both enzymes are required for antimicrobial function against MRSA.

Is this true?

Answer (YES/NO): YES